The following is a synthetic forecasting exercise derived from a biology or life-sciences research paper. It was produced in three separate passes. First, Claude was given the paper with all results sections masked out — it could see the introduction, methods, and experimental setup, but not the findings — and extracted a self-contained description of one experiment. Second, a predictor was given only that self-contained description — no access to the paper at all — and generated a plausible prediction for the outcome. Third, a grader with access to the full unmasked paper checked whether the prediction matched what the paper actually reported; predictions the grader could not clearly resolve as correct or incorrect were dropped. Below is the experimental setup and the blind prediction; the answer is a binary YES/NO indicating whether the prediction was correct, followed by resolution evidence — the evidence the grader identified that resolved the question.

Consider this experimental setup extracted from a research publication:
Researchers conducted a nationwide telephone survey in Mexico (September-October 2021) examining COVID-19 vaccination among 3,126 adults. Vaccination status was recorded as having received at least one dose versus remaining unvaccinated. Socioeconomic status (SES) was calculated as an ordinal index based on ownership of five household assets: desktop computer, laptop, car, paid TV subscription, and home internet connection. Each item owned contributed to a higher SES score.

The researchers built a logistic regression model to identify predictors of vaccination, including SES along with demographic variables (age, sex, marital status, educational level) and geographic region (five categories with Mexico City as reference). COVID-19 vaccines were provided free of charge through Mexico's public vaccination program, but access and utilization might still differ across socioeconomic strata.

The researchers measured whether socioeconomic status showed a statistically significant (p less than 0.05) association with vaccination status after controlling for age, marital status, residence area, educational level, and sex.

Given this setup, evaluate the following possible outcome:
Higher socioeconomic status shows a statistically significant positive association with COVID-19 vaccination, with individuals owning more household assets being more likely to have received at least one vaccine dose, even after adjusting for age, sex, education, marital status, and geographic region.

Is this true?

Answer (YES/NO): NO